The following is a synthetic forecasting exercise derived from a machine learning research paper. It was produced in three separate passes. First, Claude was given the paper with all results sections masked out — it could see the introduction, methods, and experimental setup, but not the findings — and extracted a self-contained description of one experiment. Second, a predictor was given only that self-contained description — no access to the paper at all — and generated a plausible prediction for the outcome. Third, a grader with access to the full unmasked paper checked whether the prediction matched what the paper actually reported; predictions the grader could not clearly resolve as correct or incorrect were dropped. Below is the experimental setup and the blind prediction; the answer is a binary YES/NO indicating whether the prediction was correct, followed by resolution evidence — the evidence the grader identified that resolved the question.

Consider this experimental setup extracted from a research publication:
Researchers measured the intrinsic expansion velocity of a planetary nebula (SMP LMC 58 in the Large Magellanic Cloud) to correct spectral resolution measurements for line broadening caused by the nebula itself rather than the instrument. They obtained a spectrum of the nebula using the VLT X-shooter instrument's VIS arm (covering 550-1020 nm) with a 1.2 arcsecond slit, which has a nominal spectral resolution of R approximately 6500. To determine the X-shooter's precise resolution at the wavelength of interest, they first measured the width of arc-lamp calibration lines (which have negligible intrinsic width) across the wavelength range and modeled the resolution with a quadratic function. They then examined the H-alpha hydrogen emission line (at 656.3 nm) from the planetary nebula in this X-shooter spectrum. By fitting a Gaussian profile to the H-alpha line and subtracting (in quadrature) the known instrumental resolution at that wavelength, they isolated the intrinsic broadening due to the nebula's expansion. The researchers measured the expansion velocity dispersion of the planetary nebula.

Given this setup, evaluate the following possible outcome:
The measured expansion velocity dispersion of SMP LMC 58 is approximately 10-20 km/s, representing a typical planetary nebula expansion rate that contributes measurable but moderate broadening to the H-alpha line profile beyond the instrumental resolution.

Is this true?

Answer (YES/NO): NO